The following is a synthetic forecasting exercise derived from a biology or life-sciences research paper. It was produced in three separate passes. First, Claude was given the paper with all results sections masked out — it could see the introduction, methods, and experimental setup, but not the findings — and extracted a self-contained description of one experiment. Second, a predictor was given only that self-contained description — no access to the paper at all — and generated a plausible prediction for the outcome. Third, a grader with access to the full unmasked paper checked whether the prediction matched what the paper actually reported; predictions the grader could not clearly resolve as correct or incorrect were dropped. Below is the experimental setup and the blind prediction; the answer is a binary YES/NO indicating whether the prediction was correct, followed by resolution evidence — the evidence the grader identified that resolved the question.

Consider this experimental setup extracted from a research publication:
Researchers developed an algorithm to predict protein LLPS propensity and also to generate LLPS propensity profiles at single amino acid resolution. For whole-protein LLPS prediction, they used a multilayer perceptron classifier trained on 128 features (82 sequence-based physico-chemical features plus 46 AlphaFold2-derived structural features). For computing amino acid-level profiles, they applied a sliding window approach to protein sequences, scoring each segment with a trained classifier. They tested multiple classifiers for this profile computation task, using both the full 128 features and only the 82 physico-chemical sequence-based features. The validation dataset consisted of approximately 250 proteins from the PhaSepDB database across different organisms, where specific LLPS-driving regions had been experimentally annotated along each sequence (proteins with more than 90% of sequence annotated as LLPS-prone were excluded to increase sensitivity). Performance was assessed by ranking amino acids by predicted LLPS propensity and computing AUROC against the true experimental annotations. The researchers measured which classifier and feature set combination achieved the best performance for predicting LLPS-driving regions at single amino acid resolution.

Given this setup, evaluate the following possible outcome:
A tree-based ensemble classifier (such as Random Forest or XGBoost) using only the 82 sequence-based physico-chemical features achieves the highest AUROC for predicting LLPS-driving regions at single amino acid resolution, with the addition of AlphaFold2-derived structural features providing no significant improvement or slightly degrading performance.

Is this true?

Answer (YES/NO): YES